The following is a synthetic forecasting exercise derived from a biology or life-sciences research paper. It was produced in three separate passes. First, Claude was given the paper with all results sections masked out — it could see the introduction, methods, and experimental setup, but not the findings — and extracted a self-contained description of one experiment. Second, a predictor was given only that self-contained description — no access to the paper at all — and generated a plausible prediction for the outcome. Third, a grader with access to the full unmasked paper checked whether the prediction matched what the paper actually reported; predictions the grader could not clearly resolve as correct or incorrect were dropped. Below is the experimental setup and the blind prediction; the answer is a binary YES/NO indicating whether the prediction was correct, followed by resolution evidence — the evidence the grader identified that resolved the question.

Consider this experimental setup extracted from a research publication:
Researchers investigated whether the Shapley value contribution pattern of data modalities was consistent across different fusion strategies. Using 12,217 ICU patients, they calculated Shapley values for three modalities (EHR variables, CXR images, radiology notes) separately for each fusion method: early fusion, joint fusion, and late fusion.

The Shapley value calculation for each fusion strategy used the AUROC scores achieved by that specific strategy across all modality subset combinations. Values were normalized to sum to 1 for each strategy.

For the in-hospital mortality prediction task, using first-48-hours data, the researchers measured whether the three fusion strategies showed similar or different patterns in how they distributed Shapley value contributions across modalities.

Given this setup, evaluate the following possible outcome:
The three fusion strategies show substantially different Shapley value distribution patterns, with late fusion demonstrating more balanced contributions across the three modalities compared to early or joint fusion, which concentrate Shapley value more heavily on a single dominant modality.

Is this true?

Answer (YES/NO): NO